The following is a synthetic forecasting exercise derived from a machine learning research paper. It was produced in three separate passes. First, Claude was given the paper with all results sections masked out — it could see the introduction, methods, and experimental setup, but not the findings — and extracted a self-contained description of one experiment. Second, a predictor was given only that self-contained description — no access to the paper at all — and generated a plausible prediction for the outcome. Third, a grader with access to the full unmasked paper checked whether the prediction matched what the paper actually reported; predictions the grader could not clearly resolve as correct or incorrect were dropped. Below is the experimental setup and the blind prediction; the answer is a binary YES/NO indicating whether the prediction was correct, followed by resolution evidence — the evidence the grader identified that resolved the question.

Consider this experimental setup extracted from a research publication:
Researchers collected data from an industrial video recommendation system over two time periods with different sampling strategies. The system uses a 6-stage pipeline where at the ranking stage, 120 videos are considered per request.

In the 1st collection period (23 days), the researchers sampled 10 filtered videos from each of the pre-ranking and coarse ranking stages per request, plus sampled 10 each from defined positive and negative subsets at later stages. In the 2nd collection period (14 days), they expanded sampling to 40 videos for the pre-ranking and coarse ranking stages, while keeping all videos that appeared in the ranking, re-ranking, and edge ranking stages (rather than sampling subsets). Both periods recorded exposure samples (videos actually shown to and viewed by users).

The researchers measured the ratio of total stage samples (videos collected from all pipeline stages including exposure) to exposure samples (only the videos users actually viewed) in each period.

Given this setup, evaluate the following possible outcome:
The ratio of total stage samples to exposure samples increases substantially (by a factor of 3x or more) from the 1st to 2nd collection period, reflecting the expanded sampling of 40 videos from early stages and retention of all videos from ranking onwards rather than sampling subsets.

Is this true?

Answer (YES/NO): YES